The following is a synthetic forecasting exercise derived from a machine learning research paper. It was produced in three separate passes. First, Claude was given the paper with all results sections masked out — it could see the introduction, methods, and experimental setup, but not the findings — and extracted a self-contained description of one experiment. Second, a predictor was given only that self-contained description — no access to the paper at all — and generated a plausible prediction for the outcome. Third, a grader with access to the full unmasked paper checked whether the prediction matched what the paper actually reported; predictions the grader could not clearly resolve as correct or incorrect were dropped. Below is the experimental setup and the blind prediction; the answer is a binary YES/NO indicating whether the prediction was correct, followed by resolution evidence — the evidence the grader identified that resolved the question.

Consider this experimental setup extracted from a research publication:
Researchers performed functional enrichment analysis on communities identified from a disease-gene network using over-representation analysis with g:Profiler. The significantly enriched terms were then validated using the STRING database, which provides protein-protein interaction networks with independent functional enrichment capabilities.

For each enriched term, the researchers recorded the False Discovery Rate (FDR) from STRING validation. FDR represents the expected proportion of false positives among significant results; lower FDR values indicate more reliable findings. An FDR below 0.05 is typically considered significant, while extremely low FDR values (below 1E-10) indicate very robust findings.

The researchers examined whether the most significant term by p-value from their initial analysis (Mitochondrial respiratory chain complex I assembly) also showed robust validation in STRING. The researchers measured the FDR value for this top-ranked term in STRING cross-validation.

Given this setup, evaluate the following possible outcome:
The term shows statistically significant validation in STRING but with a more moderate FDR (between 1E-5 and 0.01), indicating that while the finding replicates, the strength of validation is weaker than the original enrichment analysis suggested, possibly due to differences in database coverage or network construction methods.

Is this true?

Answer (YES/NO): NO